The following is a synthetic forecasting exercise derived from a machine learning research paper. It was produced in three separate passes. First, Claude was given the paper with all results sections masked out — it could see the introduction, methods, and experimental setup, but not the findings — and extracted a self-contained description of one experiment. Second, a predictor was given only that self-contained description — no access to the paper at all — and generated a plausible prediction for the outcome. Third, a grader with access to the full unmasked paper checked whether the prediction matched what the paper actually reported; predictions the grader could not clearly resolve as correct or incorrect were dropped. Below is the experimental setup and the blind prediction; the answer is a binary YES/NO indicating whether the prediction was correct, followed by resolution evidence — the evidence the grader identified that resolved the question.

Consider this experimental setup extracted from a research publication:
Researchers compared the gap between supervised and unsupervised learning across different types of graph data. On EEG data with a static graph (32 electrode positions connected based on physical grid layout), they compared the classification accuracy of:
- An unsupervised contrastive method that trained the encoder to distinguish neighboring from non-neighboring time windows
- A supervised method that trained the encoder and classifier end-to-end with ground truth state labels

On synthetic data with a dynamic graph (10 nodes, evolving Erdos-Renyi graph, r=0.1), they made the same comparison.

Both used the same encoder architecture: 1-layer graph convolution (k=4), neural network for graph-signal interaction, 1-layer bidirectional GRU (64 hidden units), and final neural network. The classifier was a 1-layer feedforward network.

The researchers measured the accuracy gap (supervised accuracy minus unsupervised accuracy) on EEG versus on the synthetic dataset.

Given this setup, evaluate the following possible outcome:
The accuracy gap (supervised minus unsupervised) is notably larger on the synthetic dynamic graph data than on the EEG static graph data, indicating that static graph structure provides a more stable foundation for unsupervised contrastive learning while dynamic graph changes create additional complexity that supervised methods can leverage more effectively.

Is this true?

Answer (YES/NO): YES